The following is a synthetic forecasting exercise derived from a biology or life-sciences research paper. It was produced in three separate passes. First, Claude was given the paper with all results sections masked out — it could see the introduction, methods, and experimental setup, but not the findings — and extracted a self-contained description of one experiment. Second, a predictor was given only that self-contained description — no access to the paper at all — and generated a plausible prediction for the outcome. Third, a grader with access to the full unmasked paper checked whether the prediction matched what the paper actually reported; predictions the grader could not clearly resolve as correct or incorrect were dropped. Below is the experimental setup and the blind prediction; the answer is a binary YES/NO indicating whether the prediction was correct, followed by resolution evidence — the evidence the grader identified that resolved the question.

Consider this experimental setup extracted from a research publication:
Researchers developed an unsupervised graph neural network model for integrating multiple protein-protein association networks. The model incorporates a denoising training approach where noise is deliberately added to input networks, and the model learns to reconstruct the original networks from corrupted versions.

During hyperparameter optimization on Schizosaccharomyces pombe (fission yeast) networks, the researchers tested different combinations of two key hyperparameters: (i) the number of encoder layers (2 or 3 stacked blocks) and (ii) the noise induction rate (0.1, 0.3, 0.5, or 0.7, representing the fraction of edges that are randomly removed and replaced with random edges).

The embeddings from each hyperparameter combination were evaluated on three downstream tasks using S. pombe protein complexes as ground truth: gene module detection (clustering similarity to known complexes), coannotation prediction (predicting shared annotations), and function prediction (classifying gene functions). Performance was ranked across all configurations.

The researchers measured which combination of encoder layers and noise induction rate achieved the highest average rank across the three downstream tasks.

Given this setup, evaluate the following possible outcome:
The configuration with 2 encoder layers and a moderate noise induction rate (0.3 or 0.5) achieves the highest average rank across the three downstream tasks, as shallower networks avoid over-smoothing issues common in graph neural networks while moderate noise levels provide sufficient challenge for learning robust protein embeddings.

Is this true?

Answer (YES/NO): NO